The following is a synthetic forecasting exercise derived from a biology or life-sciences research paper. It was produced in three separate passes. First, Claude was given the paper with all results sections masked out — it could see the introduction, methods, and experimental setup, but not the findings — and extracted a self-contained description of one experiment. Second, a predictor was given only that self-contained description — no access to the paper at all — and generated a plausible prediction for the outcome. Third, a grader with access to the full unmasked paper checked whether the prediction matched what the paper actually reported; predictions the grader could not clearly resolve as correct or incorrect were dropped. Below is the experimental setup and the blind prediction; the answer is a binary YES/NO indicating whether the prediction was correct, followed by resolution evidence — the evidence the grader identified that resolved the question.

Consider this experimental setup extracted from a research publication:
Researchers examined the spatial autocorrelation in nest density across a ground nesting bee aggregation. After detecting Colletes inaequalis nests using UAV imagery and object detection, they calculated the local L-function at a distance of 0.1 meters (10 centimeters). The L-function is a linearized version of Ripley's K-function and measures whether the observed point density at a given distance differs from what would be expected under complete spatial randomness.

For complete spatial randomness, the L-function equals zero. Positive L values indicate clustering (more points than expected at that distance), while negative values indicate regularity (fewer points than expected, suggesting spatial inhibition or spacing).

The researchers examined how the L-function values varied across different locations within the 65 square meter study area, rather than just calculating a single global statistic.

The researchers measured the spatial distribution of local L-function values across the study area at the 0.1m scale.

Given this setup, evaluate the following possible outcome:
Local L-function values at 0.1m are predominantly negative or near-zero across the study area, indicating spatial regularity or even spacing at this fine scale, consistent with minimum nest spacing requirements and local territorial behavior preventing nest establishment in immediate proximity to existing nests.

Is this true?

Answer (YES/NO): NO